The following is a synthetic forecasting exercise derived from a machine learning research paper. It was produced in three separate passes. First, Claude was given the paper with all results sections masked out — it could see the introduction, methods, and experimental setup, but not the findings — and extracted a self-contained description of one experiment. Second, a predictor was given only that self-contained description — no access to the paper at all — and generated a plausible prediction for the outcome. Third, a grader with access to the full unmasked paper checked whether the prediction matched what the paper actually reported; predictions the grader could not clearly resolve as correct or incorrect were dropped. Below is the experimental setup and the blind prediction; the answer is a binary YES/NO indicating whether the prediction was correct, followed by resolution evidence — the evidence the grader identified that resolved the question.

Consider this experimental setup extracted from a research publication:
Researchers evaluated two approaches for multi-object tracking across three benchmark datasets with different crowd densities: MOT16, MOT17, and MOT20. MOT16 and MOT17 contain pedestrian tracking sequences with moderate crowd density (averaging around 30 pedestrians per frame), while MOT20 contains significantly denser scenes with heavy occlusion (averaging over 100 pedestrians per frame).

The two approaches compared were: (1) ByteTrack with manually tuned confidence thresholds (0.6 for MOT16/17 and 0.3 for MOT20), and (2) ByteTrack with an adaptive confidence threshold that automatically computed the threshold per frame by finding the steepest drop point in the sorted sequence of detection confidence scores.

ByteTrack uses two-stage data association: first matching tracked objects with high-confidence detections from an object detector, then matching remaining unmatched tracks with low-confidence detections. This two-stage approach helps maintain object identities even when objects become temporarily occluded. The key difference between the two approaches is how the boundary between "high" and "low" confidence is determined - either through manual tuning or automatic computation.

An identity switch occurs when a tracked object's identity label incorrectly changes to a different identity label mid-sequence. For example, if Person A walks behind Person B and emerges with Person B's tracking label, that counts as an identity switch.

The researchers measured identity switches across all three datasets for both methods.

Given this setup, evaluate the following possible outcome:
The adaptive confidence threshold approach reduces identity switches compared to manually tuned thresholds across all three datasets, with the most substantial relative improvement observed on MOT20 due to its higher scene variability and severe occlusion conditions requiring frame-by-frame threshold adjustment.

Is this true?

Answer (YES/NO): NO